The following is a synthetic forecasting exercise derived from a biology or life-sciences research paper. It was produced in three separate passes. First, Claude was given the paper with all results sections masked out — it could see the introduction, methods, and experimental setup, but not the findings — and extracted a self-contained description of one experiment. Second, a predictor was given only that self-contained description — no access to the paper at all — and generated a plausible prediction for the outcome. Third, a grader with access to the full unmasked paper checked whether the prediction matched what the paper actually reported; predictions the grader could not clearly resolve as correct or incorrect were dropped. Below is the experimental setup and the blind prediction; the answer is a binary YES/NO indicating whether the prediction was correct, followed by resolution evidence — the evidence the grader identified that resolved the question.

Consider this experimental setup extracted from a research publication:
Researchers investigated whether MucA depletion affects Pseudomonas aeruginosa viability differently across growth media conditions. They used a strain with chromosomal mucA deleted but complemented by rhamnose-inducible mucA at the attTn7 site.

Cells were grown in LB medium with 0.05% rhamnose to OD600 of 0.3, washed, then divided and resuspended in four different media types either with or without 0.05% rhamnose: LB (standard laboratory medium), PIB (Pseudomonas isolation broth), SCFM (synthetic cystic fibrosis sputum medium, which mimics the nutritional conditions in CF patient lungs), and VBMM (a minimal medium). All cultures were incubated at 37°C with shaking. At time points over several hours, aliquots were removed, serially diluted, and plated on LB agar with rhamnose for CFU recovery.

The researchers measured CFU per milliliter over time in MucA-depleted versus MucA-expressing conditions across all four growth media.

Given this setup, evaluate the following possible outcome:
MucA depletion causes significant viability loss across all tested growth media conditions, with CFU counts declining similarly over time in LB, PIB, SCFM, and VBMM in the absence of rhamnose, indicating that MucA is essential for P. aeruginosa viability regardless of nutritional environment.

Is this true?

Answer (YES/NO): YES